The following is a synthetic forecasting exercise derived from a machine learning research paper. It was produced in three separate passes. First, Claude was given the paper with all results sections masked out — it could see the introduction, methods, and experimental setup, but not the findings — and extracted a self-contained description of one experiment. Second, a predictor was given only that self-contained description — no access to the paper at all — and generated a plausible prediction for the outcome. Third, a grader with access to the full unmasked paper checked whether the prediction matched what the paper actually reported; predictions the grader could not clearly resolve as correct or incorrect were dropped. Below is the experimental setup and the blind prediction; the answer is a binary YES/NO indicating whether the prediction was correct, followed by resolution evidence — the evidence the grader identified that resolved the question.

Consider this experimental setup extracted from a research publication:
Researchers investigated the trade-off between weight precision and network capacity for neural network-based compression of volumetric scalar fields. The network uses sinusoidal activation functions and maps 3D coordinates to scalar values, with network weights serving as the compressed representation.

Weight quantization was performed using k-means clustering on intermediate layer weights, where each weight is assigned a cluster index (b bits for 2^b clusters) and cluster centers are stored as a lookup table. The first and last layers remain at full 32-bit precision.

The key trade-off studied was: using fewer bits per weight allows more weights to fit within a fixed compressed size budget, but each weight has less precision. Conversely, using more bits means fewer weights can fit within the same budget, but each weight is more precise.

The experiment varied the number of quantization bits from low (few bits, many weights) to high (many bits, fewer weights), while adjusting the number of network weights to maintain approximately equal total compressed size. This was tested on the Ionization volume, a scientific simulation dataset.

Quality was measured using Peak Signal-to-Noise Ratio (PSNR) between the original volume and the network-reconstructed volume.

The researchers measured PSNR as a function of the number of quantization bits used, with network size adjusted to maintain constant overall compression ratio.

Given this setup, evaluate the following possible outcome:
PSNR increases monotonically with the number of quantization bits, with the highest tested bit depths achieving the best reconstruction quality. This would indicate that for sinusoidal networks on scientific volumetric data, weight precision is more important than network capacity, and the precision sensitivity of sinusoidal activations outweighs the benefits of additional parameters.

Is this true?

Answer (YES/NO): NO